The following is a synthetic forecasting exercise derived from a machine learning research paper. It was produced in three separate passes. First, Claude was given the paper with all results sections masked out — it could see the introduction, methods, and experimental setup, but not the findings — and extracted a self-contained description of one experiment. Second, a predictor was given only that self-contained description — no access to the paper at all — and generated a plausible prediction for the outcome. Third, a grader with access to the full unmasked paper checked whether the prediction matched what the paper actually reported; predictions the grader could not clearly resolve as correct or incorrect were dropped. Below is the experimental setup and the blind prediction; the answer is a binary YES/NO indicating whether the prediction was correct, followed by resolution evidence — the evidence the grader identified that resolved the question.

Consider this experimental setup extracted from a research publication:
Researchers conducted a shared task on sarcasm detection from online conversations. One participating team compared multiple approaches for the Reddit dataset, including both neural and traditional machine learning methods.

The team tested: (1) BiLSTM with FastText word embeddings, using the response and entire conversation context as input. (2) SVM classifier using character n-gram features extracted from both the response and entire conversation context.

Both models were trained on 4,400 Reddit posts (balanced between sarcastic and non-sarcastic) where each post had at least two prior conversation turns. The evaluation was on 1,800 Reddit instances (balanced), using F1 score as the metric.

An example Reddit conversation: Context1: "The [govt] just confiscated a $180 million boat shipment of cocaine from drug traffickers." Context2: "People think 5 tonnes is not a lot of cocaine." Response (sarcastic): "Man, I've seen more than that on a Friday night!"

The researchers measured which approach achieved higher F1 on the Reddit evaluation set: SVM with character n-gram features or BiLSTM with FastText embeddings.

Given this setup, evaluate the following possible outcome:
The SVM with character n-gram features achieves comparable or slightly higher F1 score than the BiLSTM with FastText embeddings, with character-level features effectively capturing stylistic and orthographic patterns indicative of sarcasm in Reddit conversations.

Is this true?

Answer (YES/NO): YES